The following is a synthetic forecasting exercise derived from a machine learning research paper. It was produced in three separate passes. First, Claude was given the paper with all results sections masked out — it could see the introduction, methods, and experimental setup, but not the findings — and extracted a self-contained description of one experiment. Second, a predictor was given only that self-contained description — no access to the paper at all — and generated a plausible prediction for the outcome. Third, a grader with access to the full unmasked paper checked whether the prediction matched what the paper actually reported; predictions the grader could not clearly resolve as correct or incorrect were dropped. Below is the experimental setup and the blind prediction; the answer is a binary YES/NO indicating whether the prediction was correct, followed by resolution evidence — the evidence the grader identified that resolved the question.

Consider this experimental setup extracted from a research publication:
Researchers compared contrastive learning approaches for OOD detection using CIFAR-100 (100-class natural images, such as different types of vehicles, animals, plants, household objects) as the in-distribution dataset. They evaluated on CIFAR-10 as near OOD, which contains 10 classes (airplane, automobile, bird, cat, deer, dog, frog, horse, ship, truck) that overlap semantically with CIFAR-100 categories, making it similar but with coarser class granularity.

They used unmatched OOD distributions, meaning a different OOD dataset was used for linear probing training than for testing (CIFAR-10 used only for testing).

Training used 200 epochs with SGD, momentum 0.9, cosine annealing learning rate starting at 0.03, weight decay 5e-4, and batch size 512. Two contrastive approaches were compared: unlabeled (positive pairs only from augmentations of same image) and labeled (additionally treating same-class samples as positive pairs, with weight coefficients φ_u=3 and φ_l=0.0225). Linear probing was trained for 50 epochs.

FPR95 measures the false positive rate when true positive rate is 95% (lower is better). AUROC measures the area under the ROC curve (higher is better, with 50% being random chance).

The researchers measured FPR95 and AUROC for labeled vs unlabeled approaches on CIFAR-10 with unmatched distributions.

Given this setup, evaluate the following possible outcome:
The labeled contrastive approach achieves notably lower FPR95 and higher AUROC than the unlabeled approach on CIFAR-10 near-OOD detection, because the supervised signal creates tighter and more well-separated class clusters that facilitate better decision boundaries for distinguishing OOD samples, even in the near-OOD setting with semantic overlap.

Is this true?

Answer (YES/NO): YES